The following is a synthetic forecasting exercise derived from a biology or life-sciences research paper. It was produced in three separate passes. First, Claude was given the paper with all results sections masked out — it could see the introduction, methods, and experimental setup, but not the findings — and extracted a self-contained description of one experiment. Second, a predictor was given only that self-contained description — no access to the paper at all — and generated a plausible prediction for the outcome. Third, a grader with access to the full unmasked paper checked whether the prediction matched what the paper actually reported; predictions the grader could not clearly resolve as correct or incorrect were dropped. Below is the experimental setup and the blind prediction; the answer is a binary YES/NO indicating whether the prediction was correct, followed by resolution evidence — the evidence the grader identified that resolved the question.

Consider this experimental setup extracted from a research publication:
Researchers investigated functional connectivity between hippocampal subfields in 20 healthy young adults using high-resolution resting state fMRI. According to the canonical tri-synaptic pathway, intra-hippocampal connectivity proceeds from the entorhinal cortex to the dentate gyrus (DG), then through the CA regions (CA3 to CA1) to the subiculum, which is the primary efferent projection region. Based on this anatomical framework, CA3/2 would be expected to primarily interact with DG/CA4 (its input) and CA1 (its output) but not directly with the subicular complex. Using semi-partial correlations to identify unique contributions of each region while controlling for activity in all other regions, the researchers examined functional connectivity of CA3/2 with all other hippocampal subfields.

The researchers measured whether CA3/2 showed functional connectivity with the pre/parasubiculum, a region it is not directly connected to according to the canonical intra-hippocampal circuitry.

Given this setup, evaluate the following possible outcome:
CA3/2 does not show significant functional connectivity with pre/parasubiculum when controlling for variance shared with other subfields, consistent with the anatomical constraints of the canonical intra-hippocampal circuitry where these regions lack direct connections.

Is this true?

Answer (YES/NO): NO